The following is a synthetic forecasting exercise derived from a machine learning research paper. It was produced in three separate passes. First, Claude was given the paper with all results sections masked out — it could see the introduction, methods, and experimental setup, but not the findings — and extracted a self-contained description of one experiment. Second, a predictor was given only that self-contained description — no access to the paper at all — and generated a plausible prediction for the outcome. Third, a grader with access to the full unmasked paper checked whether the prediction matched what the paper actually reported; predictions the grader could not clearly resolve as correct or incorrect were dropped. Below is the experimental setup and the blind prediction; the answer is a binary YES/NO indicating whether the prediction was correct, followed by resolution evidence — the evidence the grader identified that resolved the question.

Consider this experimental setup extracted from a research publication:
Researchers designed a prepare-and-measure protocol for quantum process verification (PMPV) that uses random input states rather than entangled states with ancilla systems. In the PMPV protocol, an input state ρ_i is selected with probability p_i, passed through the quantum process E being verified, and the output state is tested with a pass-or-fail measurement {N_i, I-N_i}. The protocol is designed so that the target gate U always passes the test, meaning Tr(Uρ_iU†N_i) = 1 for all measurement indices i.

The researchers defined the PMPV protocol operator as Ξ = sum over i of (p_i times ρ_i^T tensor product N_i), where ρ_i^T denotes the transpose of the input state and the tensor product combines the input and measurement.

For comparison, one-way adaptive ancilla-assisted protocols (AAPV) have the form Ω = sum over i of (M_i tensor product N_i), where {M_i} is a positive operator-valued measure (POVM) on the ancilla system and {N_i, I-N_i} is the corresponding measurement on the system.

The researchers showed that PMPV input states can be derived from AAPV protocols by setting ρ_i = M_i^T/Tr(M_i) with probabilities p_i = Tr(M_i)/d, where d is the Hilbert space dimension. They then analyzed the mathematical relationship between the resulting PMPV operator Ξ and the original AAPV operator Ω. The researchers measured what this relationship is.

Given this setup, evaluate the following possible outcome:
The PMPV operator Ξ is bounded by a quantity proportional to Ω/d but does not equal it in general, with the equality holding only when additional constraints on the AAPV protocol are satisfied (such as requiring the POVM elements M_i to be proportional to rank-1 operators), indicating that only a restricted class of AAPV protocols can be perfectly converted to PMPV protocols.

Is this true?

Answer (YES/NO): NO